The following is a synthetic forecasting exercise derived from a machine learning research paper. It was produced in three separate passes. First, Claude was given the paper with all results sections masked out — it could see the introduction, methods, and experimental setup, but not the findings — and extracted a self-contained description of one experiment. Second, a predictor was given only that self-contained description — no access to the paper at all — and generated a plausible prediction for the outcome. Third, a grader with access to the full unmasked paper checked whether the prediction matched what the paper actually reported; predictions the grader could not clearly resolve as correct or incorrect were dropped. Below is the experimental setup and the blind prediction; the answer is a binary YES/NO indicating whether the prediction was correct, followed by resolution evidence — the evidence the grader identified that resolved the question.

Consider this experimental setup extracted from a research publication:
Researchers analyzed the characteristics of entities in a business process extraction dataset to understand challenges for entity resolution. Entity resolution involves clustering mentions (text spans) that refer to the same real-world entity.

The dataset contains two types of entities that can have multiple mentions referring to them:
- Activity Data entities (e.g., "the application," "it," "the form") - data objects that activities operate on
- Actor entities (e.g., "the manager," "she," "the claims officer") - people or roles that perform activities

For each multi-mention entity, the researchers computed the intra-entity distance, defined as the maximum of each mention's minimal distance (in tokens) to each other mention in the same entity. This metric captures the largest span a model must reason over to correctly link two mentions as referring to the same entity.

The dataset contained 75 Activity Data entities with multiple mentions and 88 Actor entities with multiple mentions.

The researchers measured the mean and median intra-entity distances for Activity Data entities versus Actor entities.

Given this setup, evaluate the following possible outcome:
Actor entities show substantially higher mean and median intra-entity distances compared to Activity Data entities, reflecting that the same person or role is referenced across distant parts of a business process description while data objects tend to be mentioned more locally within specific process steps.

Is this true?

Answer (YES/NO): YES